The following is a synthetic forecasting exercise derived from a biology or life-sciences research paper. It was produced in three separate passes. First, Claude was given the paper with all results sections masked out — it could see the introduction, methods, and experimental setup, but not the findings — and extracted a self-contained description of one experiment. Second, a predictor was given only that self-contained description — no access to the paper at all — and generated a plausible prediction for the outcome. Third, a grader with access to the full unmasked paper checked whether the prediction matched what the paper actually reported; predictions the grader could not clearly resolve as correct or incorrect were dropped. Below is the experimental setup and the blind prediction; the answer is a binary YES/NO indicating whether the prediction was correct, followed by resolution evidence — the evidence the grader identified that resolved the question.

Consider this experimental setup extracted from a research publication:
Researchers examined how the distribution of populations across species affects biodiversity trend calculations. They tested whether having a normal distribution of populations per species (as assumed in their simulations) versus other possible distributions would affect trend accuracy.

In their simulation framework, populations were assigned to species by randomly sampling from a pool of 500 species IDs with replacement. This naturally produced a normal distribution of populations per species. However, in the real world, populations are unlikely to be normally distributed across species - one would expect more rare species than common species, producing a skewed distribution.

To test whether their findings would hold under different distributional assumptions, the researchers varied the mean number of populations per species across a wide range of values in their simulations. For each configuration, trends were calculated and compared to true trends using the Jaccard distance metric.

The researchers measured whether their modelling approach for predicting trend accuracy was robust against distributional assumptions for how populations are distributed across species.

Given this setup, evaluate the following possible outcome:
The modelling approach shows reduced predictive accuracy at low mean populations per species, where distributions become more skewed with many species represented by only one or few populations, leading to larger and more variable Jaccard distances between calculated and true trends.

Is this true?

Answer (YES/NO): NO